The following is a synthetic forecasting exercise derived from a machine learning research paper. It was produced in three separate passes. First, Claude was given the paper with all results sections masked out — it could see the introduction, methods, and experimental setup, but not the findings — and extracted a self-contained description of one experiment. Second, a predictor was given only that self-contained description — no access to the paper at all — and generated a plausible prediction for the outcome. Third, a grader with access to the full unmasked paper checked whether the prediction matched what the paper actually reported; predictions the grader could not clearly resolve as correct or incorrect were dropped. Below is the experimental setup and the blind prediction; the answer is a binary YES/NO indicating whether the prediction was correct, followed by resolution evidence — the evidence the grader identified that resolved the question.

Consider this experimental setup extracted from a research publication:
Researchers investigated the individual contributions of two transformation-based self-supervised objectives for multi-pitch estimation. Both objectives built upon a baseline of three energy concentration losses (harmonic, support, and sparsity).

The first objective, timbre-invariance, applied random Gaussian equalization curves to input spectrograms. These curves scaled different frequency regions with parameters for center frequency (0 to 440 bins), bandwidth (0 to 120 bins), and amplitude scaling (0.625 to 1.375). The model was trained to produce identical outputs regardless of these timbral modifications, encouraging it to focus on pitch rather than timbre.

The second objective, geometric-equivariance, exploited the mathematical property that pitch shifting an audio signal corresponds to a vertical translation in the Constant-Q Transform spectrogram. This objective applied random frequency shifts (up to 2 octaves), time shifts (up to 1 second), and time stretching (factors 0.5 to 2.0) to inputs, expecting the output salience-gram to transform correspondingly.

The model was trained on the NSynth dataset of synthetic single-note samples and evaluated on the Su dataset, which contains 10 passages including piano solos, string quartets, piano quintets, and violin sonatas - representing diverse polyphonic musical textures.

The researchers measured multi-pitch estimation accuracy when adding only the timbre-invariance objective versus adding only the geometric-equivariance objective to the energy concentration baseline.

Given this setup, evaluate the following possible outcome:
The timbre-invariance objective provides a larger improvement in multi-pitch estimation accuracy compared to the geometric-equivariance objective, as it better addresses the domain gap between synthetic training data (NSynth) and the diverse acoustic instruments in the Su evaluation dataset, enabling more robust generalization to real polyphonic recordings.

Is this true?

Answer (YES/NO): YES